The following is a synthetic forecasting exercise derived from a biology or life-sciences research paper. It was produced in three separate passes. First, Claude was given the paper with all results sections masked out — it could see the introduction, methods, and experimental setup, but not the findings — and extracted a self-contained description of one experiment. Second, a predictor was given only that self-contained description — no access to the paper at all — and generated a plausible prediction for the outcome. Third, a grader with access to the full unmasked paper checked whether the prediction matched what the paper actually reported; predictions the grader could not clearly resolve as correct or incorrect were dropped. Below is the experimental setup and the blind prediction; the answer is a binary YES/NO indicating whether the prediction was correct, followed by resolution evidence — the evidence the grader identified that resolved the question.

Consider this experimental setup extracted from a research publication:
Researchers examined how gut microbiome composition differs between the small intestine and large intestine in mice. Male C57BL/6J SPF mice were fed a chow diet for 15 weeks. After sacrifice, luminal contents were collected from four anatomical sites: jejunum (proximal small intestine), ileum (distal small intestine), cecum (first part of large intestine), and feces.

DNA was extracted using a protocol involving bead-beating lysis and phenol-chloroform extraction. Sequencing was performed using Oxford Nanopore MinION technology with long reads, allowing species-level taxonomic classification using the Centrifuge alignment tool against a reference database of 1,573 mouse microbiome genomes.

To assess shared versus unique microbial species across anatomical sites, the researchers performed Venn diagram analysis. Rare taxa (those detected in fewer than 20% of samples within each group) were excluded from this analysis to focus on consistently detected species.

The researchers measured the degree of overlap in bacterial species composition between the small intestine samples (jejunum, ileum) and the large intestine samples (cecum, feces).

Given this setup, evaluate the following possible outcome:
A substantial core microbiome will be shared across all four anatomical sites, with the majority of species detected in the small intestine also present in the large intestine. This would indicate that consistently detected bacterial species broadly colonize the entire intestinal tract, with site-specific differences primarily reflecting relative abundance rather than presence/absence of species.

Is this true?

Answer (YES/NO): YES